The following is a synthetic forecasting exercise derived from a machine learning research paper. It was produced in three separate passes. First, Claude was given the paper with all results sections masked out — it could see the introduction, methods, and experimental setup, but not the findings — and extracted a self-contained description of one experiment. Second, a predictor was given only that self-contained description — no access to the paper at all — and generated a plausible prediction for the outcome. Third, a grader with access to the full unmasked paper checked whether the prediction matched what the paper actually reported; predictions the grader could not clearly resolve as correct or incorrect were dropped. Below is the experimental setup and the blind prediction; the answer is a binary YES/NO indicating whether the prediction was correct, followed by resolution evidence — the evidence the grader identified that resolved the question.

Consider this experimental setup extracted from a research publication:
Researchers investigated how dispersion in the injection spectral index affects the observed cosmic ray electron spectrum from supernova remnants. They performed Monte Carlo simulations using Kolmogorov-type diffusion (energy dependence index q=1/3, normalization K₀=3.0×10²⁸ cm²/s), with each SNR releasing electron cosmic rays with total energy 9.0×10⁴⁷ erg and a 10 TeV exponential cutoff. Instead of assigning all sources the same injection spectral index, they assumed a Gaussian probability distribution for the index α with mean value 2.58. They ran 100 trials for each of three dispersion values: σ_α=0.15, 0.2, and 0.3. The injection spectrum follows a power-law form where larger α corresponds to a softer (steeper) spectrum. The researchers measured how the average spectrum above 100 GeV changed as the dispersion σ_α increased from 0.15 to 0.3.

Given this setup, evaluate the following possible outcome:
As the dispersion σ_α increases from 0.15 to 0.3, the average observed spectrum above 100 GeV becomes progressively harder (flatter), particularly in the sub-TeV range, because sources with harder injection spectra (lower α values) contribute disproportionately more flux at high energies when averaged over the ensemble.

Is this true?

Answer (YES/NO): YES